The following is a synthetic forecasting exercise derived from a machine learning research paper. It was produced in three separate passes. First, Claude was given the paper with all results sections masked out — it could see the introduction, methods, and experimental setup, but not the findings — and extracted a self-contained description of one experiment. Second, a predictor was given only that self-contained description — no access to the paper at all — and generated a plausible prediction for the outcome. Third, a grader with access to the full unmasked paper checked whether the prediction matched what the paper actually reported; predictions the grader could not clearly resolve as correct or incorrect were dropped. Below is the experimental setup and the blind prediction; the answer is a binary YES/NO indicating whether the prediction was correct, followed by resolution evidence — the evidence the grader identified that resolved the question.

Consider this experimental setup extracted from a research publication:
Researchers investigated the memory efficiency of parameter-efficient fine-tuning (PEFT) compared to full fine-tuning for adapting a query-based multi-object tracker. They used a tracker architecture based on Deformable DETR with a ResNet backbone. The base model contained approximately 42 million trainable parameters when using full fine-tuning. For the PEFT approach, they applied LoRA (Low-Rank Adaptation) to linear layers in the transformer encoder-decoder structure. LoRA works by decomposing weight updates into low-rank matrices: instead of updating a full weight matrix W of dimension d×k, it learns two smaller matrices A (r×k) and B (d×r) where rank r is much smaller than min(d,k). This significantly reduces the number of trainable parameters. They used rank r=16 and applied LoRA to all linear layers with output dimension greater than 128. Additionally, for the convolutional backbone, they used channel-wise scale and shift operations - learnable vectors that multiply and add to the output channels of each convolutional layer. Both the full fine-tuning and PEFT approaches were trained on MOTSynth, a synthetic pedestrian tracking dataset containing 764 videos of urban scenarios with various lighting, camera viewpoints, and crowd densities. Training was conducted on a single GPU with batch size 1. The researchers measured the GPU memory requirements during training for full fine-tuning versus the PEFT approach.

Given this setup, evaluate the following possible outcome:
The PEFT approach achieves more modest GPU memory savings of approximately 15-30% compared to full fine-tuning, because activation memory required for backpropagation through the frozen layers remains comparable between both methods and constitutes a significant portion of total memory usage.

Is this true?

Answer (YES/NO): NO